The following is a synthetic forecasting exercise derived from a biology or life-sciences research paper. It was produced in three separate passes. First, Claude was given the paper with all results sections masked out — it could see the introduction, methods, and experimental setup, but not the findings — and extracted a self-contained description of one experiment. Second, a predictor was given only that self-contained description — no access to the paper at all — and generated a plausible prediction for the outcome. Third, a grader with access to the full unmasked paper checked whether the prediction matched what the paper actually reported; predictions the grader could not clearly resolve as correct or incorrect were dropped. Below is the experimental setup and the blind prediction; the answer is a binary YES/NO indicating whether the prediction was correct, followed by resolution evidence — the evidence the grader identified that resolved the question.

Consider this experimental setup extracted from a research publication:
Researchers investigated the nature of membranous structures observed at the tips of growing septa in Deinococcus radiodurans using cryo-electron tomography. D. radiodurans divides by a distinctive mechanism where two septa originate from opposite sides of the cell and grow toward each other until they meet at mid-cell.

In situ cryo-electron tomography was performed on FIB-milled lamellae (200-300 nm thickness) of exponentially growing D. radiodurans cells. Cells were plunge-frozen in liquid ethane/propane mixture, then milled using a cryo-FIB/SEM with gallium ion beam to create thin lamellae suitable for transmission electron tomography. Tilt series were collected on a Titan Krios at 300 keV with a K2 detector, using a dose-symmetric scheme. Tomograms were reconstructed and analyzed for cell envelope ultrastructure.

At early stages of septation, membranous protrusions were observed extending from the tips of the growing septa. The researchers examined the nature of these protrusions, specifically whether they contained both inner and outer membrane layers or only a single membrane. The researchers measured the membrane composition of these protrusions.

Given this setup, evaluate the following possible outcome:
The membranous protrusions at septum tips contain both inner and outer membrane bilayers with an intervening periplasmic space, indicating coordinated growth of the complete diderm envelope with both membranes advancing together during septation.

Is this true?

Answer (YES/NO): NO